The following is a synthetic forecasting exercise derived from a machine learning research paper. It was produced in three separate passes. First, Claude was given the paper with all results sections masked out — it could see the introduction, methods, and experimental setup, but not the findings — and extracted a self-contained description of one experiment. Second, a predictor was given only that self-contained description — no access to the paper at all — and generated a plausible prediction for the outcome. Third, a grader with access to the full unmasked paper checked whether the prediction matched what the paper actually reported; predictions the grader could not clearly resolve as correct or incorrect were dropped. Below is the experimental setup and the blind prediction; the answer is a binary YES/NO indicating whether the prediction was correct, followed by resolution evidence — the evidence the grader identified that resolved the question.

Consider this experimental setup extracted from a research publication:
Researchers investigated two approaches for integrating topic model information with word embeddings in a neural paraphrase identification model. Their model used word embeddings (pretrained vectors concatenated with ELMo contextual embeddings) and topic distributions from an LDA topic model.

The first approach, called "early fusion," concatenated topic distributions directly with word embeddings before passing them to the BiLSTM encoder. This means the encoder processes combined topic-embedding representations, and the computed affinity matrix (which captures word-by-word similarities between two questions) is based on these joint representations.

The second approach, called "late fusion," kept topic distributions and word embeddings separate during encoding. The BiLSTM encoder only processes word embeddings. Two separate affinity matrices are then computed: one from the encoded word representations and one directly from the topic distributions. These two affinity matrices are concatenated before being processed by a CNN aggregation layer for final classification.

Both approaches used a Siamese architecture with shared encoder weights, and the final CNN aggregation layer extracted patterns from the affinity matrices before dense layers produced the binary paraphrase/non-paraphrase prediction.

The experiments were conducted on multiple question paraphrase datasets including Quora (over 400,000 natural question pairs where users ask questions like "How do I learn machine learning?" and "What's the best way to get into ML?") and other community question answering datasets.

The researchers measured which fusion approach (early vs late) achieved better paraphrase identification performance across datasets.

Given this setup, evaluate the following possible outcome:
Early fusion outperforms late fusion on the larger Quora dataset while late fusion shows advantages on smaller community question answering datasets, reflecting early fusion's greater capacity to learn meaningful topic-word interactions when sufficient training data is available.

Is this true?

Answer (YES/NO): NO